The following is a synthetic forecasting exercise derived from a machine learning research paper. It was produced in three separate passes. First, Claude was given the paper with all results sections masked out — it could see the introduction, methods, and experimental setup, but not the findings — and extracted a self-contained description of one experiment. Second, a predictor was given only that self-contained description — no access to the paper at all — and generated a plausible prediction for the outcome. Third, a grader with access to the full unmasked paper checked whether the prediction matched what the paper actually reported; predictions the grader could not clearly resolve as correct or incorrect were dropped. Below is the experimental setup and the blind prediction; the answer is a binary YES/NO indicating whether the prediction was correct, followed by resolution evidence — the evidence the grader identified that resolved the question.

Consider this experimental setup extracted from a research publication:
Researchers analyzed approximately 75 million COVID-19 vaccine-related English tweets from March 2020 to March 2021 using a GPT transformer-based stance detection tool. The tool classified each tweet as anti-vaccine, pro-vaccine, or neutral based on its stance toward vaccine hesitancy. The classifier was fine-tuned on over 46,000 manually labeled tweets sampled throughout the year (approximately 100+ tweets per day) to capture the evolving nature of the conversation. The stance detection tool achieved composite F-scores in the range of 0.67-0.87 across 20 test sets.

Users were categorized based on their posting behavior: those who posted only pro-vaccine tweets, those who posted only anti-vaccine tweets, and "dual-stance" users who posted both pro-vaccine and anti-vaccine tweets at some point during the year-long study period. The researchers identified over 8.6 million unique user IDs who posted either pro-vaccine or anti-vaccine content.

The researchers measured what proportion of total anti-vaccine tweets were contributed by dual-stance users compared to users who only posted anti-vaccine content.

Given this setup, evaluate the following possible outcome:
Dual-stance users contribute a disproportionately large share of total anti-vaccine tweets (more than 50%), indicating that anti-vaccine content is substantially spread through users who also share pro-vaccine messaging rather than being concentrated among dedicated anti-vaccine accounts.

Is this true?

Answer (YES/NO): YES